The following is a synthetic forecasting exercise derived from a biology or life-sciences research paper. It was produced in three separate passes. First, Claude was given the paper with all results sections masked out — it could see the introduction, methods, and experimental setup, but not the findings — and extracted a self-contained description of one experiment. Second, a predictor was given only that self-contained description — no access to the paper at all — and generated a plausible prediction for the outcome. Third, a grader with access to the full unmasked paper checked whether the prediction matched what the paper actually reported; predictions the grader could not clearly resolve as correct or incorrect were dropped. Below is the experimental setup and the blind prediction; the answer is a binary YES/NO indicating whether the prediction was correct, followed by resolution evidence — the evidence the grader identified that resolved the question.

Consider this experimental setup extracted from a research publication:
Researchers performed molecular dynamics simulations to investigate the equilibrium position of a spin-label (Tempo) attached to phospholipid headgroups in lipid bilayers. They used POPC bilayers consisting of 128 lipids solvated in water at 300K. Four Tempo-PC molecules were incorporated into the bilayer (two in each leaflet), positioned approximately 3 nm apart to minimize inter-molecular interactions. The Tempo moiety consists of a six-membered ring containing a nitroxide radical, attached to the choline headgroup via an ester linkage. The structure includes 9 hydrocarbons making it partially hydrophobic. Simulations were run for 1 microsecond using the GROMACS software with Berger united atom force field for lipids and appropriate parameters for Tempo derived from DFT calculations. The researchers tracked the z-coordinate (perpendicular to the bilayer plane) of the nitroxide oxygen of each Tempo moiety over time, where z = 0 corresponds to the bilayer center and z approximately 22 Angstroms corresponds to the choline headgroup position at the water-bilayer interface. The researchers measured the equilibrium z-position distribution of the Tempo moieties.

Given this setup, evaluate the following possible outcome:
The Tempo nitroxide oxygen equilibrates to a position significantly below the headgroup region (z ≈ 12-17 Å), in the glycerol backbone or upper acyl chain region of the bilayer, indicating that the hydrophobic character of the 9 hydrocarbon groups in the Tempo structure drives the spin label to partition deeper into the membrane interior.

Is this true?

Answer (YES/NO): YES